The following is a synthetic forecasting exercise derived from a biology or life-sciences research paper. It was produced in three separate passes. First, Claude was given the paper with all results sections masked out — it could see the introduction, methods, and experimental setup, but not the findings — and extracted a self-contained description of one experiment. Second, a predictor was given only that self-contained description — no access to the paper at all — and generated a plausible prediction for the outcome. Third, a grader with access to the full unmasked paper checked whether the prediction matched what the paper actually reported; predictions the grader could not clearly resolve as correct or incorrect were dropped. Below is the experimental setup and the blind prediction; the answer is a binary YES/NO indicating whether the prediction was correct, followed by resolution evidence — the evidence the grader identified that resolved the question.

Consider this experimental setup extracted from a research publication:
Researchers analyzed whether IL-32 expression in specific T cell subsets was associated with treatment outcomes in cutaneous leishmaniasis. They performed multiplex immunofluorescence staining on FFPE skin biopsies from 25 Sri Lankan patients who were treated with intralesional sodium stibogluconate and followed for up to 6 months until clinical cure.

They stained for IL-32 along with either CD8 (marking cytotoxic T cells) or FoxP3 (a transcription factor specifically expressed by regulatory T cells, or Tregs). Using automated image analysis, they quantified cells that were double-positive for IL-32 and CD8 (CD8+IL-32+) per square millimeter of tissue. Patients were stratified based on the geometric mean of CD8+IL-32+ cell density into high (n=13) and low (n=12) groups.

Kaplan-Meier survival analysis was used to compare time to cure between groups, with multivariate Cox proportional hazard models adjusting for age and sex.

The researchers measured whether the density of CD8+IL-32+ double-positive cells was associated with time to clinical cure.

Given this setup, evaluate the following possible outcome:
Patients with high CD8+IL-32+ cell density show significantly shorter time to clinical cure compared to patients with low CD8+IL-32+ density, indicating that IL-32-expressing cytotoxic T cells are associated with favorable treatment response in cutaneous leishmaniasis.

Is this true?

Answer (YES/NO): NO